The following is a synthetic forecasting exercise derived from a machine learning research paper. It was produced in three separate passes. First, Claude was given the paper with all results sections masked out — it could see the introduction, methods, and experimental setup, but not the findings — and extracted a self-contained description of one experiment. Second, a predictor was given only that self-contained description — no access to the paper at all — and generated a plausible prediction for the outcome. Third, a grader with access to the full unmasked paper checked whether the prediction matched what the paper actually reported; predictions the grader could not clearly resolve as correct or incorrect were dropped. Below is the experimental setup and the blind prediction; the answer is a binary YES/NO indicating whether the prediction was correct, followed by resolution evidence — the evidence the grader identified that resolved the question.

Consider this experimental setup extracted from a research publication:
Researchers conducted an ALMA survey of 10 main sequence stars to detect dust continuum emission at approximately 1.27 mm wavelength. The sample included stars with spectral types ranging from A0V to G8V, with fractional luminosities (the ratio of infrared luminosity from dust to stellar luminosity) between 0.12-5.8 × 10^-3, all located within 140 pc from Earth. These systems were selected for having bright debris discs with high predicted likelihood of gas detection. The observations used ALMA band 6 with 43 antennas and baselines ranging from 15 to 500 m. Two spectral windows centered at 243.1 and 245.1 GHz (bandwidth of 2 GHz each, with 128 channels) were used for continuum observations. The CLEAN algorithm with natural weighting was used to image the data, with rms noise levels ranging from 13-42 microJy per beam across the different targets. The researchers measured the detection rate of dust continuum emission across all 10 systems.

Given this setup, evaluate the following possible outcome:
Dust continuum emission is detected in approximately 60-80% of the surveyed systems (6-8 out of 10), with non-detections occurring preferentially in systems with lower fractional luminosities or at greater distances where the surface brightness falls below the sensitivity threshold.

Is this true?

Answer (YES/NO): NO